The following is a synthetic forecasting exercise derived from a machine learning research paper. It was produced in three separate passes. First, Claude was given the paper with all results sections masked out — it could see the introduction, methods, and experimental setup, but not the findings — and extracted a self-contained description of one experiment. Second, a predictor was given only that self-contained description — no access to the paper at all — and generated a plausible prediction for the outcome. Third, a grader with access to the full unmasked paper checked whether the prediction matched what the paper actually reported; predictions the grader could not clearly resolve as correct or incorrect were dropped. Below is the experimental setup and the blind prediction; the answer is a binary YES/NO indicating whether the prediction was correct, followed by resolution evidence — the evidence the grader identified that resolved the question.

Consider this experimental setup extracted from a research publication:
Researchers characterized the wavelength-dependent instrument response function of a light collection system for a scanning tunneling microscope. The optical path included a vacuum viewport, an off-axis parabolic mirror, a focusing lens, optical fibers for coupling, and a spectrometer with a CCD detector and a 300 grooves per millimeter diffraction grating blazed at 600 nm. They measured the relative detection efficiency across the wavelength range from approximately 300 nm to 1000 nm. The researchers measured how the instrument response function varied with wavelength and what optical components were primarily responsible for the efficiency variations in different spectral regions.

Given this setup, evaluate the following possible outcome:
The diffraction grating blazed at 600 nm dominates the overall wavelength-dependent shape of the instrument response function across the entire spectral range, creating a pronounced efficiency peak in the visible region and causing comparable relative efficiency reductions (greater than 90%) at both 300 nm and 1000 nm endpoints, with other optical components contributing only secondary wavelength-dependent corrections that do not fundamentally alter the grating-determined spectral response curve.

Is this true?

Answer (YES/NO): NO